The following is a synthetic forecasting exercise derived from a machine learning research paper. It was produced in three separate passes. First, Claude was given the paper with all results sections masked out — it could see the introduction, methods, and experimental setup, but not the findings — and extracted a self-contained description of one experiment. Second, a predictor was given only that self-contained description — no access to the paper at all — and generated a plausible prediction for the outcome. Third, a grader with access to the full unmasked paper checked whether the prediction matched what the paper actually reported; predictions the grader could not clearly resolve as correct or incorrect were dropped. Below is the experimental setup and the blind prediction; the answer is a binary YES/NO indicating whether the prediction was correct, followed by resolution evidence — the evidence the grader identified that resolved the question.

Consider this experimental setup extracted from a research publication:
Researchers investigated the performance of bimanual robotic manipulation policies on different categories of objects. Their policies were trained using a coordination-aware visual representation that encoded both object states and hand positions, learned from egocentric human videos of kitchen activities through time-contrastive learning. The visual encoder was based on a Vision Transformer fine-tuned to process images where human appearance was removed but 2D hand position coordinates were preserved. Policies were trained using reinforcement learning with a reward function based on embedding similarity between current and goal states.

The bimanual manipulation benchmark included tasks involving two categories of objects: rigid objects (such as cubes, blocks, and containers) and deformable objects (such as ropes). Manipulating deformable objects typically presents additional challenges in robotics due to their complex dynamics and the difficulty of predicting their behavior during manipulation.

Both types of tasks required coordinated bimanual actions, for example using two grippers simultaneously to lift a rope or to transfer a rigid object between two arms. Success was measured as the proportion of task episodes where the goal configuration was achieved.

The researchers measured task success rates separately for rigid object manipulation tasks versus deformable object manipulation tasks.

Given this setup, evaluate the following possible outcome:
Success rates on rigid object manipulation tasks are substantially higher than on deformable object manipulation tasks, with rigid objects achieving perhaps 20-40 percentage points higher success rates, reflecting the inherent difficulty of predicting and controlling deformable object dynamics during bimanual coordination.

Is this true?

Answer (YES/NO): NO